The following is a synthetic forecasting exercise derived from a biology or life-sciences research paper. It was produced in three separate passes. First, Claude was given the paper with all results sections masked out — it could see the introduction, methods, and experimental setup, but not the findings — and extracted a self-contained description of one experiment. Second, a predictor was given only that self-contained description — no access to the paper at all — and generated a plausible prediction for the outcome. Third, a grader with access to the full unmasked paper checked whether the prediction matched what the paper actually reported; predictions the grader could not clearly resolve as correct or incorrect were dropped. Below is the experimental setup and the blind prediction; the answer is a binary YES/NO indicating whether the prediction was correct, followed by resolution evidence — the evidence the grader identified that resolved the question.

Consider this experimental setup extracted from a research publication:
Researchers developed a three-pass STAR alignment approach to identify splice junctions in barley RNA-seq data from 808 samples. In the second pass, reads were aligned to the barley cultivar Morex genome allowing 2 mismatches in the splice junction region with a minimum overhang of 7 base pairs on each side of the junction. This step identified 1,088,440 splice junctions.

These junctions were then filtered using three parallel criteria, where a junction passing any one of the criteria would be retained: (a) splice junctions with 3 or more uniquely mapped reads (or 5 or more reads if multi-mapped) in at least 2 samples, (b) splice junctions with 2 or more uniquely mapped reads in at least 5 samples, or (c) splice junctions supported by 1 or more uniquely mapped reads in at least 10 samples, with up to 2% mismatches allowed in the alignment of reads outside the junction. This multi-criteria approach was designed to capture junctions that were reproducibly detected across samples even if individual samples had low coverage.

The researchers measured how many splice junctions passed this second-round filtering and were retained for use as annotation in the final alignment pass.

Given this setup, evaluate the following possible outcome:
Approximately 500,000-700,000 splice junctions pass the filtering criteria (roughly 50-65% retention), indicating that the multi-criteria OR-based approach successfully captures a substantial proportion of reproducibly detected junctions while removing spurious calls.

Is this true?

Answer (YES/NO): NO